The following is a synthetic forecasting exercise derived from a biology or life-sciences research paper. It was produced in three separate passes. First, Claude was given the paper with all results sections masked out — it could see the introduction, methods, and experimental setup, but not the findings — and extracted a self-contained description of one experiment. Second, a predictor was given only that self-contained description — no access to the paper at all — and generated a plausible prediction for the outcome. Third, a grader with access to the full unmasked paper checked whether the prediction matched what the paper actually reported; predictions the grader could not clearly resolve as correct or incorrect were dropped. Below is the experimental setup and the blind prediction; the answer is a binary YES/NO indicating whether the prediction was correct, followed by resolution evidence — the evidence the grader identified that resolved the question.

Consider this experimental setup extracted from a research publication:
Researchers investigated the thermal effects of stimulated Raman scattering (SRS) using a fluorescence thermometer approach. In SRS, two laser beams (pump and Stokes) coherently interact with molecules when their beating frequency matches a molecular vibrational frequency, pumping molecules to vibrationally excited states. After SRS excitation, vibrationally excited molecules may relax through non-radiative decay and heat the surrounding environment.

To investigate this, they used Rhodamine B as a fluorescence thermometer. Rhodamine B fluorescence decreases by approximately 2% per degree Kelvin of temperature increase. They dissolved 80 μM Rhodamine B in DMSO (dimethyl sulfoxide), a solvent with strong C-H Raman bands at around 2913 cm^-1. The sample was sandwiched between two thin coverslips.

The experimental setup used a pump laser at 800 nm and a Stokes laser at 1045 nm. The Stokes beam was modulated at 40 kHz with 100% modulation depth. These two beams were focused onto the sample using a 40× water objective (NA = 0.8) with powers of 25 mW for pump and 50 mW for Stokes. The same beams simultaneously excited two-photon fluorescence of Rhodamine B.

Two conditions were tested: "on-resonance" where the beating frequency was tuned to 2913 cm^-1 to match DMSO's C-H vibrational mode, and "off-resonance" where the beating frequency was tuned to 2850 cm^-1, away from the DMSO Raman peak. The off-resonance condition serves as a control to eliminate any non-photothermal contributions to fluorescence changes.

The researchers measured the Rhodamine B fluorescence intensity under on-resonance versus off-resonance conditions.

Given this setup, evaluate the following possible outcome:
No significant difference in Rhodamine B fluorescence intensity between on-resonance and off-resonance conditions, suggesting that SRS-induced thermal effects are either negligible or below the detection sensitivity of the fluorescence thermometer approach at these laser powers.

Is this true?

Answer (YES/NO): NO